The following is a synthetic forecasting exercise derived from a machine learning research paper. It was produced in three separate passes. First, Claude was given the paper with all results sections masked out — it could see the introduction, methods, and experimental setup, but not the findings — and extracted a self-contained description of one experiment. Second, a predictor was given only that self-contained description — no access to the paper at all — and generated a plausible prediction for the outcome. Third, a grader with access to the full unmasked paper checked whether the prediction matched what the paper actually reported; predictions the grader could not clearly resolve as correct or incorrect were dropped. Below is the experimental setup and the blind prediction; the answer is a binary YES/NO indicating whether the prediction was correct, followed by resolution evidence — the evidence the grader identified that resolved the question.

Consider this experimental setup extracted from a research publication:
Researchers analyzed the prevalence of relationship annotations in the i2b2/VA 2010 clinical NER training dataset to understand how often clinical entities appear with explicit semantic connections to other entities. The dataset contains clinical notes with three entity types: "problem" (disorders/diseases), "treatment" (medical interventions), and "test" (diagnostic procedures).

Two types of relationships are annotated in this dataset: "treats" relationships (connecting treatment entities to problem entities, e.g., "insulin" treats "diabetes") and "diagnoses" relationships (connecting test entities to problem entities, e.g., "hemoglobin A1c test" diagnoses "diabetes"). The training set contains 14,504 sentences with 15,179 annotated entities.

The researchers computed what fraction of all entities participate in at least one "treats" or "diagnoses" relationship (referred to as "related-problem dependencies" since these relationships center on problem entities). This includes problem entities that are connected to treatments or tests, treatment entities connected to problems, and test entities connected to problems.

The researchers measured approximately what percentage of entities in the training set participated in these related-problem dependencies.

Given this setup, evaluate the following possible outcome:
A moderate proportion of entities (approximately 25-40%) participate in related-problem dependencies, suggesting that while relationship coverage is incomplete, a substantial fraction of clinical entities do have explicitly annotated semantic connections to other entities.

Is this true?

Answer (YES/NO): NO